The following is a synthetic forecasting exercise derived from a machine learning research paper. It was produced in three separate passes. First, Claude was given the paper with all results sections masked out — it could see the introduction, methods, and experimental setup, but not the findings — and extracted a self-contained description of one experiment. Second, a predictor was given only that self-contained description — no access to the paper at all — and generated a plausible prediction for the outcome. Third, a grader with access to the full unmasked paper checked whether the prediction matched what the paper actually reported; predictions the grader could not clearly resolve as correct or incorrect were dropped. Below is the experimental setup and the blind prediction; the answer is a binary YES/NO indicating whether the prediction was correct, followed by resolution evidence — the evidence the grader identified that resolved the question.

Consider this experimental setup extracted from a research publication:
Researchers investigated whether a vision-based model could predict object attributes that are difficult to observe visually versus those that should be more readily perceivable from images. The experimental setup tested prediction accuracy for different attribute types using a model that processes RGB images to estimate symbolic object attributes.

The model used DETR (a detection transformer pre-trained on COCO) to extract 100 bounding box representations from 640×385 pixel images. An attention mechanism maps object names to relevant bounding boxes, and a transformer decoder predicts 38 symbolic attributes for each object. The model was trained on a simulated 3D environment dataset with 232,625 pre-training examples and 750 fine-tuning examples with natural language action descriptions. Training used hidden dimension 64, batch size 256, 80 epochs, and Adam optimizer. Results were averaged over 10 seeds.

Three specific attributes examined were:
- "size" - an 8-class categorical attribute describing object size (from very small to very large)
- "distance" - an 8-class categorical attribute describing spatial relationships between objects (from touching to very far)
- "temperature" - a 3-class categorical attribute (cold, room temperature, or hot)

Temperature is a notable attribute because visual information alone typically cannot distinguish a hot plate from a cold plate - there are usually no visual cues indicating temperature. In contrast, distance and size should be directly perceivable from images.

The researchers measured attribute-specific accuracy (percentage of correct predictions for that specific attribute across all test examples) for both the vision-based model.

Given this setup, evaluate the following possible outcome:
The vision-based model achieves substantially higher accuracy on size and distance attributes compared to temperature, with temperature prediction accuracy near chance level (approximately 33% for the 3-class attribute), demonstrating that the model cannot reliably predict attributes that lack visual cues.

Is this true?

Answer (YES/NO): NO